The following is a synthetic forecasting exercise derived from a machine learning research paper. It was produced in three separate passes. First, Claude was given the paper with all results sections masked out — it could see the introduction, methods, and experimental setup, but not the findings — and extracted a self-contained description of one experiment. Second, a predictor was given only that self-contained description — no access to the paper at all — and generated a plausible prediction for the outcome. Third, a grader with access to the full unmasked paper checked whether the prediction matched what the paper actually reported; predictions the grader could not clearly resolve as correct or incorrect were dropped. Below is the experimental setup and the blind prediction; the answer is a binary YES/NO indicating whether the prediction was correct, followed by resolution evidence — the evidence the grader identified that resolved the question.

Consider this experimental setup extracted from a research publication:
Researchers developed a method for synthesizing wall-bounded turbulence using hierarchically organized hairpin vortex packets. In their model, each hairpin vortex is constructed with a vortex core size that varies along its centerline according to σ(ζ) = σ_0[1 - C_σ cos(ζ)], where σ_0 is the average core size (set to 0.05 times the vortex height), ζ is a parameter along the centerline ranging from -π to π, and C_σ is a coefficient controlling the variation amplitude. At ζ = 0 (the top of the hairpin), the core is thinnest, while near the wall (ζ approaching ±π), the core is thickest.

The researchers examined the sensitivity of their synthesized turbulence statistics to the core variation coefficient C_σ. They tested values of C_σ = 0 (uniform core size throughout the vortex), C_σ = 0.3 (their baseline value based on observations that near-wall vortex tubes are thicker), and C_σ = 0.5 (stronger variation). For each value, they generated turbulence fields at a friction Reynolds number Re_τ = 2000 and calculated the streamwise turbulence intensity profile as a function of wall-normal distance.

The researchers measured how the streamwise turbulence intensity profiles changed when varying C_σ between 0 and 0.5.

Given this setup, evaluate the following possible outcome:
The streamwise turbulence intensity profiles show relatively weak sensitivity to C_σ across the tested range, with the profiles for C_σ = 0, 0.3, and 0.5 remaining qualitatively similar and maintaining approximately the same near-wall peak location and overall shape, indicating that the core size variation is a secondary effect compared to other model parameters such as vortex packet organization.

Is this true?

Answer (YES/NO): YES